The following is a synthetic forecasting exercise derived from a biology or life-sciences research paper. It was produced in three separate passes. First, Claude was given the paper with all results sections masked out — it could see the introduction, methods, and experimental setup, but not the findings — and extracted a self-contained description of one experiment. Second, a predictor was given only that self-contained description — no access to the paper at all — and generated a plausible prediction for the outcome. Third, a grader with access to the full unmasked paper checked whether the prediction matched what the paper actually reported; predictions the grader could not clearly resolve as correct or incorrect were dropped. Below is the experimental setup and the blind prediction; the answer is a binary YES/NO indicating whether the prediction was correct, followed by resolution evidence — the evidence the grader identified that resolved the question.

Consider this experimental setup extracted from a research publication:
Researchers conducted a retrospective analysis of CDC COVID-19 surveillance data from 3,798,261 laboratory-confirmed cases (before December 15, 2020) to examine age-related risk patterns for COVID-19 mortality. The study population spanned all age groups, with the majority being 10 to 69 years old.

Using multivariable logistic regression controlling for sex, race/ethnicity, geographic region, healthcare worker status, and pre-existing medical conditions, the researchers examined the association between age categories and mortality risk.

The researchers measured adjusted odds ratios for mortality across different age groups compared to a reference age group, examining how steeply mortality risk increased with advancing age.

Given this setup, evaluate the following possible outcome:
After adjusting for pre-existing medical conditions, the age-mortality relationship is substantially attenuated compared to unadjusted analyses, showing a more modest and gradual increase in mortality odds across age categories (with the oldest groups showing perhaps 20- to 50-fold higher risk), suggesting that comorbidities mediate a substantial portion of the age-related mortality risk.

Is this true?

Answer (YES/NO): NO